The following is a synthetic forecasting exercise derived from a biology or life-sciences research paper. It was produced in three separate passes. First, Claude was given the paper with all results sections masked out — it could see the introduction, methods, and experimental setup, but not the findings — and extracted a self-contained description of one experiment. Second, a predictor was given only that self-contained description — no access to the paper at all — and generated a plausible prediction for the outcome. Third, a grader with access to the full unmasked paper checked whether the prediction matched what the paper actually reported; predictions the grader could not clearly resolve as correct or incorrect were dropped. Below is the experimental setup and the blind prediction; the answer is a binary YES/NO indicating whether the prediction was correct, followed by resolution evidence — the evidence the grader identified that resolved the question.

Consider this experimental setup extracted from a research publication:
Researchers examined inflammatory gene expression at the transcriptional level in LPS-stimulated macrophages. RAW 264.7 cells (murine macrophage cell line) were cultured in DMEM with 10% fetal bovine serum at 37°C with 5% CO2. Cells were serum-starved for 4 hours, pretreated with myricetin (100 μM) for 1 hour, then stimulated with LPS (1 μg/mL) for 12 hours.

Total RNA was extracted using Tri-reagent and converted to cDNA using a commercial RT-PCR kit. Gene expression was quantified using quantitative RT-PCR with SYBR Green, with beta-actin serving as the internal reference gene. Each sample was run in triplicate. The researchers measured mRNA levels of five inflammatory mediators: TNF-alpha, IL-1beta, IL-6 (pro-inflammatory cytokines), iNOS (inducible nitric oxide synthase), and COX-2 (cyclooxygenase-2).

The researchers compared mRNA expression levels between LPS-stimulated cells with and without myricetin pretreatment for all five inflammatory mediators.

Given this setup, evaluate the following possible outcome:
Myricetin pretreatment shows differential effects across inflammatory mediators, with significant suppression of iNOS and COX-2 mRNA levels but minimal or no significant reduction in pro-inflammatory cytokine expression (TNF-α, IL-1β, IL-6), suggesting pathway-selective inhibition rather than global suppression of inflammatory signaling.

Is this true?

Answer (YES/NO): NO